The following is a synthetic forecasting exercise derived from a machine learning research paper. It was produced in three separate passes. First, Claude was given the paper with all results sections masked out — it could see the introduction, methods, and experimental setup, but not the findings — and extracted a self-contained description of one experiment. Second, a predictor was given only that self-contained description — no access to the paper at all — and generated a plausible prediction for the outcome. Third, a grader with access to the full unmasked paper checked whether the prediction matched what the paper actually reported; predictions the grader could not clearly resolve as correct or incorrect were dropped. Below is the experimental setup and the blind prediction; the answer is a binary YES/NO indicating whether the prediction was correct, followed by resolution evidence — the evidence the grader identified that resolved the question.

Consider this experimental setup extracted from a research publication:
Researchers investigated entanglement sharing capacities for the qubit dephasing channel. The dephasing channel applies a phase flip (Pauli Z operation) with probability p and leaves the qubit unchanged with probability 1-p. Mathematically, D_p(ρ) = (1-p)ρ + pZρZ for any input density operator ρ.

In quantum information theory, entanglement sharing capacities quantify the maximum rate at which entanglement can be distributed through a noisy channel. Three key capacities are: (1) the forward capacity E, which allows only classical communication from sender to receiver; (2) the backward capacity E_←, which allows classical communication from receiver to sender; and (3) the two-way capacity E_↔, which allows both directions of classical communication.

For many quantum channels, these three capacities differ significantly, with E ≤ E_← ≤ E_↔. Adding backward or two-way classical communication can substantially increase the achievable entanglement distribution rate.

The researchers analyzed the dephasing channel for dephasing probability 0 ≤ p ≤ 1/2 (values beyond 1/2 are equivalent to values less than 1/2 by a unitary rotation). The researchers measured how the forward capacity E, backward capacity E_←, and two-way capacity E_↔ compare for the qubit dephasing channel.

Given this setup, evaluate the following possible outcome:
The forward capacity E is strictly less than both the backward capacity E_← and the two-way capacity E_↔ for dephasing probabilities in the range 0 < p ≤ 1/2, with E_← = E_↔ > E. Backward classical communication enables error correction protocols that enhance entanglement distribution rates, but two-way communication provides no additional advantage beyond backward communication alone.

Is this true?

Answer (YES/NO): NO